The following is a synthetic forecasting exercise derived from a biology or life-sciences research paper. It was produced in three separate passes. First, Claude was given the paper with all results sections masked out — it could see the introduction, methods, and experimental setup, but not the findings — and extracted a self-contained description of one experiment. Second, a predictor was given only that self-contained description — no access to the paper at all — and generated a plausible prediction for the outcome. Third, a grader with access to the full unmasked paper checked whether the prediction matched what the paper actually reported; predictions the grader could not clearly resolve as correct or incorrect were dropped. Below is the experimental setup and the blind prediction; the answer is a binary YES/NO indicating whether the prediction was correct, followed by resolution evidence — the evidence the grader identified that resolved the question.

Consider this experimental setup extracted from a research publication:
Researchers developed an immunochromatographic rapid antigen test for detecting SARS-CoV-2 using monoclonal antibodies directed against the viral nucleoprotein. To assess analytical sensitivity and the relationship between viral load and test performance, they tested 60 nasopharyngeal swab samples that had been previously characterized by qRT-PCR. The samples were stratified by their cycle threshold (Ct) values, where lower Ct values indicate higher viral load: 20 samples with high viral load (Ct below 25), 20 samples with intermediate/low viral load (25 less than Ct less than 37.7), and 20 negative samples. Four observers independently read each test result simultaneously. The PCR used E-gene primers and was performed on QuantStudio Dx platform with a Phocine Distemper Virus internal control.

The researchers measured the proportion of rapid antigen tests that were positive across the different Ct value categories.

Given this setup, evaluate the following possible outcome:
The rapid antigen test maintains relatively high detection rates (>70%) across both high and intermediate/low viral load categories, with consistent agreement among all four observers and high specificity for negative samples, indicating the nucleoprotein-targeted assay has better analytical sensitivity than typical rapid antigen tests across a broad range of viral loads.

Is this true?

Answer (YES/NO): NO